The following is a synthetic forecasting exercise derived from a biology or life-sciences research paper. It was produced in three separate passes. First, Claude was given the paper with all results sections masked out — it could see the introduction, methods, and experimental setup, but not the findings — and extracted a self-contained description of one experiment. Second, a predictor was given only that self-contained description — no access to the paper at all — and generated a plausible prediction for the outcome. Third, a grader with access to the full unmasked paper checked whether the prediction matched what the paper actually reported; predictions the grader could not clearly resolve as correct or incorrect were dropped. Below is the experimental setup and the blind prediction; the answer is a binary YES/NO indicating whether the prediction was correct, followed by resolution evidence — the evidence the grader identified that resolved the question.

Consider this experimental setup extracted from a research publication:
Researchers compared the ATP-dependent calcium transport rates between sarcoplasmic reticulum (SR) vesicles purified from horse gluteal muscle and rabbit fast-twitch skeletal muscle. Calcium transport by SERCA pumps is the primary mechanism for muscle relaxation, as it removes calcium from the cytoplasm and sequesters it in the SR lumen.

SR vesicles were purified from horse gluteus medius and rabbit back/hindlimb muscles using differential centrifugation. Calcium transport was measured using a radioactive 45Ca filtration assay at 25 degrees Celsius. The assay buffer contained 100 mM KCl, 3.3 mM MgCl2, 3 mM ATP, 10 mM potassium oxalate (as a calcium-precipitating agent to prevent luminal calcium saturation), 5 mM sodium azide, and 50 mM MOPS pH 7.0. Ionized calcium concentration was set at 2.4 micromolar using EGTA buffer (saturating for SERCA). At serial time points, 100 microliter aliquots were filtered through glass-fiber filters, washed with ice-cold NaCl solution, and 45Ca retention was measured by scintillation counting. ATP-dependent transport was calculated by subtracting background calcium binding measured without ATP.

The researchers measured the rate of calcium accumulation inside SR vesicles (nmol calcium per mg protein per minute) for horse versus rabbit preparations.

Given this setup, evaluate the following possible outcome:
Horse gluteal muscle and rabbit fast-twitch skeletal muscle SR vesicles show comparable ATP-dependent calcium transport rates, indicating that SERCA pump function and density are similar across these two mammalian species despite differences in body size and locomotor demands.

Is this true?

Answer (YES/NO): NO